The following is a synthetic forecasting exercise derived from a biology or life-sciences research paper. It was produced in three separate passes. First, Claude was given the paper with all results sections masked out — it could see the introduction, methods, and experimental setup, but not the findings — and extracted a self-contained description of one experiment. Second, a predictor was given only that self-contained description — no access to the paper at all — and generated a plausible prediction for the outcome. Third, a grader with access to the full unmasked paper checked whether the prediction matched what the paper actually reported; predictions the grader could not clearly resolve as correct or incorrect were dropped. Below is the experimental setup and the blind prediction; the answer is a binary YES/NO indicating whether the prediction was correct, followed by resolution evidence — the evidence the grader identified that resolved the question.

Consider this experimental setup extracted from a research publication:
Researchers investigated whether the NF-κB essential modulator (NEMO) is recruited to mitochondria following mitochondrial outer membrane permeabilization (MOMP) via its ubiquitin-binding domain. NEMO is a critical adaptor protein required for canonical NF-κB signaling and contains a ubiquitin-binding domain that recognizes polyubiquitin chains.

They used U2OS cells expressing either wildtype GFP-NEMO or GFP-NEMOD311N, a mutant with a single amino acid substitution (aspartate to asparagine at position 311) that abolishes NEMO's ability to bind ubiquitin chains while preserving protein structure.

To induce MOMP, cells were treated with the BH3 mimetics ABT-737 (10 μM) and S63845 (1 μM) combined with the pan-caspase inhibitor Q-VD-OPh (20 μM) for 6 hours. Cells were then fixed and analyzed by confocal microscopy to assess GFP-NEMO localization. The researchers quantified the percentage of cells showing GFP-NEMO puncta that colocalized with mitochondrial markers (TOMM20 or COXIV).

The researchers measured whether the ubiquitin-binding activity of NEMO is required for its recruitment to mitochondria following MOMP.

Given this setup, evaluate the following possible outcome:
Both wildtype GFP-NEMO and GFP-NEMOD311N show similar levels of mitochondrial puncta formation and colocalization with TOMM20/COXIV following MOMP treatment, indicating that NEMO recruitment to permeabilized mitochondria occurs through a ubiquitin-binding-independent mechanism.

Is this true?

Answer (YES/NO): NO